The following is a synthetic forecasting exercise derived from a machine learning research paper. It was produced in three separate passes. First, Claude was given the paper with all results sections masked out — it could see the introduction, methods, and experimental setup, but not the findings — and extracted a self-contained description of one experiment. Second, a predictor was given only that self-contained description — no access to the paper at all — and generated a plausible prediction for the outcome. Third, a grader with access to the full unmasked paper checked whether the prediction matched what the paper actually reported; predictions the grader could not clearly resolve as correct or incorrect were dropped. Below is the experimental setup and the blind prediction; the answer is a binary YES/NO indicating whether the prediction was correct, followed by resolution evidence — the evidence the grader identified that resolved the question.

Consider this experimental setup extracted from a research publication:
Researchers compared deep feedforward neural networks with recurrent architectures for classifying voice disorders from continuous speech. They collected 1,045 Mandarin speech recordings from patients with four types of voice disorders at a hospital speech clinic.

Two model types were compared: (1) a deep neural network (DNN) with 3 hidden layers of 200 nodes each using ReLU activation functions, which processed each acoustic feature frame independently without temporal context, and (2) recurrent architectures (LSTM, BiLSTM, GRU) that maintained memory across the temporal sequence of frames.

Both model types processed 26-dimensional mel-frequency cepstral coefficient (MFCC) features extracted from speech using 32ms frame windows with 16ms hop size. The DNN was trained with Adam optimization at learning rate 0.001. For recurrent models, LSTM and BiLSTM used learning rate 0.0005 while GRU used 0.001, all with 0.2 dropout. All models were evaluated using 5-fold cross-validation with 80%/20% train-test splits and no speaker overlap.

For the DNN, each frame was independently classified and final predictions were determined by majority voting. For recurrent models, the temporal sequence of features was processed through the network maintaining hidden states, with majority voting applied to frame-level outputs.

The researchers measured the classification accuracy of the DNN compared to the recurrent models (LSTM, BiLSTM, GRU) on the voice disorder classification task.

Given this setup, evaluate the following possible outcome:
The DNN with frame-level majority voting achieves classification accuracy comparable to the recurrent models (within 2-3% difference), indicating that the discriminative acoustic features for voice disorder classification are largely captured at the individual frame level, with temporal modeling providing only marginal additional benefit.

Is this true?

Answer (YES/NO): NO